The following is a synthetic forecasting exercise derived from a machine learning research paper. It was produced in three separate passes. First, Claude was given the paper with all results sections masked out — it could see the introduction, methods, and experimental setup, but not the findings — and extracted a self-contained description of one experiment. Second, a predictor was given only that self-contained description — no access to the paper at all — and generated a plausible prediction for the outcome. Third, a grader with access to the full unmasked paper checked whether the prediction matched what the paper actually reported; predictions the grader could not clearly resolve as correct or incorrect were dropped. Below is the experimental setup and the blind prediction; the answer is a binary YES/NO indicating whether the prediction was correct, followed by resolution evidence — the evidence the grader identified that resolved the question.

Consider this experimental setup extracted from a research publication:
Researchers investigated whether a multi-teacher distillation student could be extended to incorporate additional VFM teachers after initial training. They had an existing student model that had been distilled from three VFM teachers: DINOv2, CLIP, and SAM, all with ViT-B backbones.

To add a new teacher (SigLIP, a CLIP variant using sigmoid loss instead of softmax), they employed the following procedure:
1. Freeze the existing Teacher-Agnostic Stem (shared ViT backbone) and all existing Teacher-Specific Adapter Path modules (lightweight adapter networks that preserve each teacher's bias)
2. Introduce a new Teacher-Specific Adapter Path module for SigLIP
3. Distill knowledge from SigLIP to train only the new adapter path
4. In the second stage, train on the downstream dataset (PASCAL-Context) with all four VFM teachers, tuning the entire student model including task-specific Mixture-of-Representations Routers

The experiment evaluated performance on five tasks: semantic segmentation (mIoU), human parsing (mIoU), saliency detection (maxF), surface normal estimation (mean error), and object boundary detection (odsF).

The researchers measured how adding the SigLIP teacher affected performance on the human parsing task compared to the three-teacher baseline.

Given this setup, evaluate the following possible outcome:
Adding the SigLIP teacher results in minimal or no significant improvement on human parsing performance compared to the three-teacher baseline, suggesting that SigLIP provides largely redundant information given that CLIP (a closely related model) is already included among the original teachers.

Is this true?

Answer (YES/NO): NO